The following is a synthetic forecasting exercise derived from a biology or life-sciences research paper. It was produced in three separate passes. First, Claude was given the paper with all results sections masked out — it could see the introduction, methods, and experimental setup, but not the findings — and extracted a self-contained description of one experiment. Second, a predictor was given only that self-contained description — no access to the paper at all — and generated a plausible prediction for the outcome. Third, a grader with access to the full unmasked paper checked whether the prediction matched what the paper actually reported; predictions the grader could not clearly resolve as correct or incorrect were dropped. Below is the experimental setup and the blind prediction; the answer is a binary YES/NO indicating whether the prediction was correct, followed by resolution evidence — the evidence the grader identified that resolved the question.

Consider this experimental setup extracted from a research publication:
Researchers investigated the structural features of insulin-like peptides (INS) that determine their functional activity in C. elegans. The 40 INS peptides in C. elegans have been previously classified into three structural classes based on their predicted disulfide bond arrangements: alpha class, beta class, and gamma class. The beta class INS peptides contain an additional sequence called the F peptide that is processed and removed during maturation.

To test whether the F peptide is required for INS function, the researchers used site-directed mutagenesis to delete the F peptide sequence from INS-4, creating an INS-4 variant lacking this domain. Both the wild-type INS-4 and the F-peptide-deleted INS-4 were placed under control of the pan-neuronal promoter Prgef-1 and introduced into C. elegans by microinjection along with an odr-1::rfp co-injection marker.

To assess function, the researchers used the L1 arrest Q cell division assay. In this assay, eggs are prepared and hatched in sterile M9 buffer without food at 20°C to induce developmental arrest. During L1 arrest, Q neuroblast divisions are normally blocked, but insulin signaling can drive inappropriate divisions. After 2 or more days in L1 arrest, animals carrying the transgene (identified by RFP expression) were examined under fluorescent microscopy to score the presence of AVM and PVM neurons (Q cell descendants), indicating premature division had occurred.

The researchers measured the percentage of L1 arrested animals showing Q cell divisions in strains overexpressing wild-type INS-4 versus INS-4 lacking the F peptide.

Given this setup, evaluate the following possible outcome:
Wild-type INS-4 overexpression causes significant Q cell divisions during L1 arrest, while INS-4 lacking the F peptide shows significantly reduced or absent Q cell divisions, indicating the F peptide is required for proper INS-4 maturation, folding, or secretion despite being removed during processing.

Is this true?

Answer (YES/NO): NO